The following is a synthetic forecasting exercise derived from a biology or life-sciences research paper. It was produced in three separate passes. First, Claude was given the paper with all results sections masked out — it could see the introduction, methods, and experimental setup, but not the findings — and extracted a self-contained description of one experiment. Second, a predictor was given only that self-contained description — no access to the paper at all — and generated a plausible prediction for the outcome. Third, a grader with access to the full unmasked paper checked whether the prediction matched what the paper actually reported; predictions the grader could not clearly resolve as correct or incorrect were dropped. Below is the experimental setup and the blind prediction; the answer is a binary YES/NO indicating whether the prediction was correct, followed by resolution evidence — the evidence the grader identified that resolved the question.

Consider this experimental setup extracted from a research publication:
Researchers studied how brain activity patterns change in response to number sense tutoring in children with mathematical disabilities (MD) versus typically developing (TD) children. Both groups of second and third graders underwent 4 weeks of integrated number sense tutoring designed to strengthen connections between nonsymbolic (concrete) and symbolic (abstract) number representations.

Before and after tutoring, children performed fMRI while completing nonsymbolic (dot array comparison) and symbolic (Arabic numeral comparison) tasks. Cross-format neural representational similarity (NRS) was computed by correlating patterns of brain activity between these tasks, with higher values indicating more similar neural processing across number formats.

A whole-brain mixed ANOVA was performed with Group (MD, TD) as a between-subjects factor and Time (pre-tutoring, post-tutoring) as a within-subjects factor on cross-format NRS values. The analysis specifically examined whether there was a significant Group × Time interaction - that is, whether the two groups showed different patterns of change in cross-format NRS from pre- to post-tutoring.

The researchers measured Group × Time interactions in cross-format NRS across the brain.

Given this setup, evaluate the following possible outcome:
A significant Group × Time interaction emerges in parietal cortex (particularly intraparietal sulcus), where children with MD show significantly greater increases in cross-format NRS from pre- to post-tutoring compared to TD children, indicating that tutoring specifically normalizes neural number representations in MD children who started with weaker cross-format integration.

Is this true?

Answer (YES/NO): NO